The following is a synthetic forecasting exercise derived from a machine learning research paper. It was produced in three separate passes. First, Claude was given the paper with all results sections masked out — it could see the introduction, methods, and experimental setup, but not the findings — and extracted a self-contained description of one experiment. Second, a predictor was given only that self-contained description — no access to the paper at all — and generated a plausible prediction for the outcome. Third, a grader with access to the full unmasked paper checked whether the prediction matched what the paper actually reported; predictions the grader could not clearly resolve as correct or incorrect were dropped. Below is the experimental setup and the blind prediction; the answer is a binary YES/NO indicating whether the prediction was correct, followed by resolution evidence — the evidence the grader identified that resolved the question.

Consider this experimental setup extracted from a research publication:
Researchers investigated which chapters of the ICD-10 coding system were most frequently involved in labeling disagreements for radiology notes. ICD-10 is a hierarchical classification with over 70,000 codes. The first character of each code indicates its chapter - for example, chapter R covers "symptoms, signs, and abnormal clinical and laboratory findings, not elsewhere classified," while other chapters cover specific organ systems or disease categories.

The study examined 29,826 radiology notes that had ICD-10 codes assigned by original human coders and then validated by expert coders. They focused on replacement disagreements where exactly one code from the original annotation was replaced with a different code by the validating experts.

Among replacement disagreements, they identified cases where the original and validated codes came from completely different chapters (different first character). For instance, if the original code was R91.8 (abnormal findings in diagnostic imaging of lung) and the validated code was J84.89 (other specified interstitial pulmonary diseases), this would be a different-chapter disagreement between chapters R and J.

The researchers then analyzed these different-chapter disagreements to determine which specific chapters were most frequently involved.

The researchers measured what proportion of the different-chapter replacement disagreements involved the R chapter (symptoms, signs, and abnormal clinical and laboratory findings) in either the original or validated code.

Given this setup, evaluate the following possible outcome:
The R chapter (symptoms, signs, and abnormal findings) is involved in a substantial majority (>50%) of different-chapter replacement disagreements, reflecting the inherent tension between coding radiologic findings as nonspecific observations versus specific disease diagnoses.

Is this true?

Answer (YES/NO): NO